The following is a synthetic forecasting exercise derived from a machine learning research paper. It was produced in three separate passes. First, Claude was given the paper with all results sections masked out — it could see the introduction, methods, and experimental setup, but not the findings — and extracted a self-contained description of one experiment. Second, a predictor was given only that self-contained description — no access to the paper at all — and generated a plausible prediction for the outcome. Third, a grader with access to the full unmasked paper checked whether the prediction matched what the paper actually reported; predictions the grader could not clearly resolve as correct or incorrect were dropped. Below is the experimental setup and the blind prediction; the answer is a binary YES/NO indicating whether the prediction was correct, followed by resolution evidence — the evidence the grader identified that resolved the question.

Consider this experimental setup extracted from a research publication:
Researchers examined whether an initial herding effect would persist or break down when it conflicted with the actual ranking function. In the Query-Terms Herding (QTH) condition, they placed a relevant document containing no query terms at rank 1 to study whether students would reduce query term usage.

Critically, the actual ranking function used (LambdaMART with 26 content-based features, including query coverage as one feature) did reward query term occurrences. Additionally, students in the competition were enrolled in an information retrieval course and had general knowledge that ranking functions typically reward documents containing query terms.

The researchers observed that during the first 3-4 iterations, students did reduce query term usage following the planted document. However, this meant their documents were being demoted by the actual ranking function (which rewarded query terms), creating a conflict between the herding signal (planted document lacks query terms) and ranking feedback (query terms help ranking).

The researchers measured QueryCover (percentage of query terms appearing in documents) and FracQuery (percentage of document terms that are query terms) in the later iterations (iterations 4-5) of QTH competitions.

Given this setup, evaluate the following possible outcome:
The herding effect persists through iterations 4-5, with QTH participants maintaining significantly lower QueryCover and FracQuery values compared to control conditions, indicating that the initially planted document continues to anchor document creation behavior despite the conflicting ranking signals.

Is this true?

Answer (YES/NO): NO